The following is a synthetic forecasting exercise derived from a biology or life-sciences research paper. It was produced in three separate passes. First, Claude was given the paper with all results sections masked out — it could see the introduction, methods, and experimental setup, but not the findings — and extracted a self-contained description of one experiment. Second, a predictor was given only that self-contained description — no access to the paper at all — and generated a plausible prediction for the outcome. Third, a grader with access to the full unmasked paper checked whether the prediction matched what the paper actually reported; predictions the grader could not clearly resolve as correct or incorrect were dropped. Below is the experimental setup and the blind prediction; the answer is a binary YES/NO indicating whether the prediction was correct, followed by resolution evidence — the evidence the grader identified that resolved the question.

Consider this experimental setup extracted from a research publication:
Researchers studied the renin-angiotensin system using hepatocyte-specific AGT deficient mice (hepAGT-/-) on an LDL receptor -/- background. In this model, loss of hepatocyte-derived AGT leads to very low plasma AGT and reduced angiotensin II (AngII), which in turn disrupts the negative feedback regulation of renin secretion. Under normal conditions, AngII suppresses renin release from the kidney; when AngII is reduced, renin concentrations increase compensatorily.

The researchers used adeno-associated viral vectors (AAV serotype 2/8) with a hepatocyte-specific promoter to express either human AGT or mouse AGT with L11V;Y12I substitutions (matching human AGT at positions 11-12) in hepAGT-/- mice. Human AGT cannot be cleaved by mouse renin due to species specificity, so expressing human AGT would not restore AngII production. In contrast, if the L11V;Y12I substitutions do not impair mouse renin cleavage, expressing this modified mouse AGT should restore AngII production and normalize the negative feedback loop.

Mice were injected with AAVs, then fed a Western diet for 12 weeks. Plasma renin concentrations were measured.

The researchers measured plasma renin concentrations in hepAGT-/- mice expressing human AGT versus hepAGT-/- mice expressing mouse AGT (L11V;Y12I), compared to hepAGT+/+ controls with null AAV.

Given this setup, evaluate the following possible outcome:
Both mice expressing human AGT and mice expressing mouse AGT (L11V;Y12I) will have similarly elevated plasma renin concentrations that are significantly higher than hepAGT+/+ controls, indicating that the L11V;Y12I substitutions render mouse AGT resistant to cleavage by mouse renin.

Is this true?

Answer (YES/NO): NO